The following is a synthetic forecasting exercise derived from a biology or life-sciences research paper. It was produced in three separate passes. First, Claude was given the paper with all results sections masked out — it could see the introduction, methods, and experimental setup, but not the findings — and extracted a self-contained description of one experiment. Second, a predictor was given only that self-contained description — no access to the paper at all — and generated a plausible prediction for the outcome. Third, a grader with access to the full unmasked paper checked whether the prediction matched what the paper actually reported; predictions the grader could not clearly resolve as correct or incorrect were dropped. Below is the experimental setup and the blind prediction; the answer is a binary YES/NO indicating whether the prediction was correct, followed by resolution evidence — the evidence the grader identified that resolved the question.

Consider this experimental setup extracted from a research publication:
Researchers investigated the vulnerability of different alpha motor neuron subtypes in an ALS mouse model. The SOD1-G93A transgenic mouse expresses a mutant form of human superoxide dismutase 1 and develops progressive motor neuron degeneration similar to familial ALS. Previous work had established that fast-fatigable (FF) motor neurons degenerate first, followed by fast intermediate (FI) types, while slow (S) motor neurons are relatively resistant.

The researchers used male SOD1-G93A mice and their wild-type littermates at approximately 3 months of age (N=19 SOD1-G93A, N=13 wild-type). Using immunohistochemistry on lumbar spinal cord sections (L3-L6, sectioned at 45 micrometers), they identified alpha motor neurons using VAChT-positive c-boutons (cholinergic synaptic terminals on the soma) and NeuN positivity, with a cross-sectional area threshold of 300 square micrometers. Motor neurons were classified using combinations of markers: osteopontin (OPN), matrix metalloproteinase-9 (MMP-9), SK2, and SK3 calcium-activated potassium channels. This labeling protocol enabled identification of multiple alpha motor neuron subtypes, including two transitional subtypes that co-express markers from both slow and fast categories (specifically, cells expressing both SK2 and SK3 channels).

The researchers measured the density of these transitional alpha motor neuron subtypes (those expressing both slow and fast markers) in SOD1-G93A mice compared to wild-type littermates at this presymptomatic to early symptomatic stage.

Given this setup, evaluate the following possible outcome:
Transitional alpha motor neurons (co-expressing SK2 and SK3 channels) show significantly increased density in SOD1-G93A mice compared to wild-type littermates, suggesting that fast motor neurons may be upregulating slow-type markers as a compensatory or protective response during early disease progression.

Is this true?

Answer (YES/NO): NO